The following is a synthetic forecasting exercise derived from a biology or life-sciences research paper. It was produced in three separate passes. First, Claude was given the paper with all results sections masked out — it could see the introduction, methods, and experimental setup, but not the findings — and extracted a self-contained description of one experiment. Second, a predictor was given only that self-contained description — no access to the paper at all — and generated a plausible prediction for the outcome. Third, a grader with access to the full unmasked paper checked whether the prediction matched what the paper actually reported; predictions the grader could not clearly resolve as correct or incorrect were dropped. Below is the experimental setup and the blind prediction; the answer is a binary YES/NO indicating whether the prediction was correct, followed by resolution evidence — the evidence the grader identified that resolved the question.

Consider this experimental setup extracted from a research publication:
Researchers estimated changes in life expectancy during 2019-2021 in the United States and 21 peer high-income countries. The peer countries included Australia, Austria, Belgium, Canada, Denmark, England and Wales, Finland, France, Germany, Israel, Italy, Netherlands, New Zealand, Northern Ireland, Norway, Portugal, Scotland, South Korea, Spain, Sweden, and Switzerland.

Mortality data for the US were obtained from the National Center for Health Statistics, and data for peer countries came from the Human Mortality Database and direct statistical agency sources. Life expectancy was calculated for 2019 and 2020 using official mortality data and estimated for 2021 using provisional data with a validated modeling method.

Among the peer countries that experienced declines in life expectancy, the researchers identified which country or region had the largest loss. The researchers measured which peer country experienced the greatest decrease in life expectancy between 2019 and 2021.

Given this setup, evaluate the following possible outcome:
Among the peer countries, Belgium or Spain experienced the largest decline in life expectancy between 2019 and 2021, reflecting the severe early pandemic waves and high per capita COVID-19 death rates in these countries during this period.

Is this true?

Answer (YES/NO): NO